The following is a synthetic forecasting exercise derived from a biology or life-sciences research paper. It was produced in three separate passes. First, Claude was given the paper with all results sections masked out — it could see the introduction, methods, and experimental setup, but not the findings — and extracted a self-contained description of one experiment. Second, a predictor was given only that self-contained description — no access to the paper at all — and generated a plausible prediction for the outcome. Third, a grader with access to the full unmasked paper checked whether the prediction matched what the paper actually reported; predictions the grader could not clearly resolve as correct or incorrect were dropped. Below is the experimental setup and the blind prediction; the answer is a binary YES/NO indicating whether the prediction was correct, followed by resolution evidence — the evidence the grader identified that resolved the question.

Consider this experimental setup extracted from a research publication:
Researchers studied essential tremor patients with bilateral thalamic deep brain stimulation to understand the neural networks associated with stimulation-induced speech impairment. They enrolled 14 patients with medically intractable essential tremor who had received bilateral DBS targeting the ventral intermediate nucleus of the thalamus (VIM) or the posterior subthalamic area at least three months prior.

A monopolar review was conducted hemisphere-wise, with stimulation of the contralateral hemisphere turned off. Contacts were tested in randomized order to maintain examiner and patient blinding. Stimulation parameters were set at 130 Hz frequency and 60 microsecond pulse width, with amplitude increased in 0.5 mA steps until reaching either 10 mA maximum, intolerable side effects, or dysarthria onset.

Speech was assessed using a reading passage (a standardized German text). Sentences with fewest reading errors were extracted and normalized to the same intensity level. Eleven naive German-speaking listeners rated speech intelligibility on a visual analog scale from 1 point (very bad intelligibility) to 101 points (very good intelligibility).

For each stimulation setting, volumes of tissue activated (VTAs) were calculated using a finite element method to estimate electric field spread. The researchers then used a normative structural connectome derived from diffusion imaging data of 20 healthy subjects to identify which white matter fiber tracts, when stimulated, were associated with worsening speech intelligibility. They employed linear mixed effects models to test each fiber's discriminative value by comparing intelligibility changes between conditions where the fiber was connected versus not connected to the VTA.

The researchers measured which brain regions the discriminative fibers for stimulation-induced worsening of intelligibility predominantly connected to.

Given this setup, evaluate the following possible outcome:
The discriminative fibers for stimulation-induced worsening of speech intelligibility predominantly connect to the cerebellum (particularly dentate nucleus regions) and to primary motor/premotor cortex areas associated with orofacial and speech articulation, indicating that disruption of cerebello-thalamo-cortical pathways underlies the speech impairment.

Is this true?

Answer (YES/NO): YES